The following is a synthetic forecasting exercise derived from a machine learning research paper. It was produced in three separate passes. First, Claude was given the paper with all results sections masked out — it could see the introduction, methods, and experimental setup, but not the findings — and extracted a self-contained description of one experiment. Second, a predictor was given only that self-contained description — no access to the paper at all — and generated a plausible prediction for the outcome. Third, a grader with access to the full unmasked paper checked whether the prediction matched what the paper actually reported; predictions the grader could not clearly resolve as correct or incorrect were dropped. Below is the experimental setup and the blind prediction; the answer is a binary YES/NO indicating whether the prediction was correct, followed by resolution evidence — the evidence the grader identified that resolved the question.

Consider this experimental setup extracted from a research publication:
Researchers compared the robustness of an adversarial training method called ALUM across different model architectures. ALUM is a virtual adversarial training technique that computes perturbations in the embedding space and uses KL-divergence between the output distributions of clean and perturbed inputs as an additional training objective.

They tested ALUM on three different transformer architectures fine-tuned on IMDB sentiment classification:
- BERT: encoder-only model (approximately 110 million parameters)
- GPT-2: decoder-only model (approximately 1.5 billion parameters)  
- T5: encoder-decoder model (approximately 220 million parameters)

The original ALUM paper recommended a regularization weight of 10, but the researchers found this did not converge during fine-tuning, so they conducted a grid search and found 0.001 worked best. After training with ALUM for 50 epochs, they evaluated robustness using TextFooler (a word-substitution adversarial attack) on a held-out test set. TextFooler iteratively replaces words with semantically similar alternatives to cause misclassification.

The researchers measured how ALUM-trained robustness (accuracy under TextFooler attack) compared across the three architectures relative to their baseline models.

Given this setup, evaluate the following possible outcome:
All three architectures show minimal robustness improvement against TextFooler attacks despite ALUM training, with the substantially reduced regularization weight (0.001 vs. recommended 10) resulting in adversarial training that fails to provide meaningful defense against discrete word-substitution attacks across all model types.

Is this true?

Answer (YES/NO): NO